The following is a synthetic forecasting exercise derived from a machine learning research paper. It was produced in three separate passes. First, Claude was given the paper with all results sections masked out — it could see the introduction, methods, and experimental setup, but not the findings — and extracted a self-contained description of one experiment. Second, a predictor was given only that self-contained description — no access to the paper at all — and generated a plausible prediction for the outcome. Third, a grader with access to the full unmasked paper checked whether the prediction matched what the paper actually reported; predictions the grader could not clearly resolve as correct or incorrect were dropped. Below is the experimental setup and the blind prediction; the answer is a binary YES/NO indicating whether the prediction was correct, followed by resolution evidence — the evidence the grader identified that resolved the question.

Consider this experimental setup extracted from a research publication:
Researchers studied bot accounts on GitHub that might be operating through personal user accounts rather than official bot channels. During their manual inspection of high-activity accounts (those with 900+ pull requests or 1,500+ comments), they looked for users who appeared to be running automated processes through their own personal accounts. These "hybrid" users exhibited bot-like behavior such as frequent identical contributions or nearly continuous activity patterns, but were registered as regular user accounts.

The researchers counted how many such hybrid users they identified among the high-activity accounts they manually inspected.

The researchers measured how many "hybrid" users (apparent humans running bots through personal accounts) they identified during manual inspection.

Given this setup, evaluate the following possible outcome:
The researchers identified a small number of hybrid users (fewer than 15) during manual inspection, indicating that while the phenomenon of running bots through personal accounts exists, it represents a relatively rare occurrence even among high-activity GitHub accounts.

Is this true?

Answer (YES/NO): YES